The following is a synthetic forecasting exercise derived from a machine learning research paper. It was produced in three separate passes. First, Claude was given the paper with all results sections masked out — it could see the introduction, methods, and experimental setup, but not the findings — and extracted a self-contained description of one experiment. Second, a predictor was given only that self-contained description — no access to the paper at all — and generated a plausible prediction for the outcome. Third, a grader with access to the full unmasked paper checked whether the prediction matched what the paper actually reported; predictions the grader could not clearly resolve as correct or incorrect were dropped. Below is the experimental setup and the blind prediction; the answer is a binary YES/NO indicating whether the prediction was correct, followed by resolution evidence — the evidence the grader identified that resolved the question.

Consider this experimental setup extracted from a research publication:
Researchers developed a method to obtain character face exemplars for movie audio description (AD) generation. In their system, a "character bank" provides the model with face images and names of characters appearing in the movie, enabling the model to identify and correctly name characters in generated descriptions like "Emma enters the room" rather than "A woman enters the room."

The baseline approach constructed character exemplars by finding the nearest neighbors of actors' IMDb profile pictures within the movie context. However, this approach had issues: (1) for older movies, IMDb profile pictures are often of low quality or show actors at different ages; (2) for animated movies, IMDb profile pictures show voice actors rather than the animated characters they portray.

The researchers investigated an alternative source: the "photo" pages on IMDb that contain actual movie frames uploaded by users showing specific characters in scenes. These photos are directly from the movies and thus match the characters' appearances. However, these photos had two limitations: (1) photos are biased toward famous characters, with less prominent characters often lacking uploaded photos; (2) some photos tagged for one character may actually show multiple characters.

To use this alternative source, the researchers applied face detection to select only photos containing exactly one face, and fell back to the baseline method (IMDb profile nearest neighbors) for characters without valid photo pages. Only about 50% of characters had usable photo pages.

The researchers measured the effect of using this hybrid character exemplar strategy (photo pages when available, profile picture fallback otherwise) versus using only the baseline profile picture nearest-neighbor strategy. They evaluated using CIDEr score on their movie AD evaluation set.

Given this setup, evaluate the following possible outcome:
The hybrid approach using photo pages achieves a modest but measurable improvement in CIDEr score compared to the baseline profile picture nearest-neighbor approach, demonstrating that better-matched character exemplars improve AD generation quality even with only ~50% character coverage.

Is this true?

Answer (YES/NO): YES